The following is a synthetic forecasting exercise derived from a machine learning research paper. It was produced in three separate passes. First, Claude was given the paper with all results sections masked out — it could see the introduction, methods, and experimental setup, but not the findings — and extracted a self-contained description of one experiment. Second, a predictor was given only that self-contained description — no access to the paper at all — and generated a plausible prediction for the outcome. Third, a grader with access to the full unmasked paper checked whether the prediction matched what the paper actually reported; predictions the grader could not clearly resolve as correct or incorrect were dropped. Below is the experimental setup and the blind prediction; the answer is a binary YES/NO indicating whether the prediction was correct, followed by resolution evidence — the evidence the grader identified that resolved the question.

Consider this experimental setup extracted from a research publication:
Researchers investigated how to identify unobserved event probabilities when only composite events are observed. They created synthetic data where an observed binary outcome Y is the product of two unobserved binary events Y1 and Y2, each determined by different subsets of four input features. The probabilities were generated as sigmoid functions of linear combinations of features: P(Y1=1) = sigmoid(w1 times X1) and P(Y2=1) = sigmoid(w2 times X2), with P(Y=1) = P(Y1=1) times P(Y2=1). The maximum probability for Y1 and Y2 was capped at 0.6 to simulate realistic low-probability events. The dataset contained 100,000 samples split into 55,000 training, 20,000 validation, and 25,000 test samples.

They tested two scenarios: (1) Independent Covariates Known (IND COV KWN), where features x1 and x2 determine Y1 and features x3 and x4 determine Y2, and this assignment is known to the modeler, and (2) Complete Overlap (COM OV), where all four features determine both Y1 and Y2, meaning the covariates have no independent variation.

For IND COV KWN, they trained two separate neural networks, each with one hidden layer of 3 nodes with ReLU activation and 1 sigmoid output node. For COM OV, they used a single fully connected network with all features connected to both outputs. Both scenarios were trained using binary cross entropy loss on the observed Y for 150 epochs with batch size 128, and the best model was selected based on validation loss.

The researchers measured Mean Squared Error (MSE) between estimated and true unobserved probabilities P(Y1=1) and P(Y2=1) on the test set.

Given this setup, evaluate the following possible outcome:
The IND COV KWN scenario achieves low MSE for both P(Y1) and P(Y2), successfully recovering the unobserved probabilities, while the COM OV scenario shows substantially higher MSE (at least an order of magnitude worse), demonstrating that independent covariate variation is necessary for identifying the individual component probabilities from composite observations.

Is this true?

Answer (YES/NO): NO